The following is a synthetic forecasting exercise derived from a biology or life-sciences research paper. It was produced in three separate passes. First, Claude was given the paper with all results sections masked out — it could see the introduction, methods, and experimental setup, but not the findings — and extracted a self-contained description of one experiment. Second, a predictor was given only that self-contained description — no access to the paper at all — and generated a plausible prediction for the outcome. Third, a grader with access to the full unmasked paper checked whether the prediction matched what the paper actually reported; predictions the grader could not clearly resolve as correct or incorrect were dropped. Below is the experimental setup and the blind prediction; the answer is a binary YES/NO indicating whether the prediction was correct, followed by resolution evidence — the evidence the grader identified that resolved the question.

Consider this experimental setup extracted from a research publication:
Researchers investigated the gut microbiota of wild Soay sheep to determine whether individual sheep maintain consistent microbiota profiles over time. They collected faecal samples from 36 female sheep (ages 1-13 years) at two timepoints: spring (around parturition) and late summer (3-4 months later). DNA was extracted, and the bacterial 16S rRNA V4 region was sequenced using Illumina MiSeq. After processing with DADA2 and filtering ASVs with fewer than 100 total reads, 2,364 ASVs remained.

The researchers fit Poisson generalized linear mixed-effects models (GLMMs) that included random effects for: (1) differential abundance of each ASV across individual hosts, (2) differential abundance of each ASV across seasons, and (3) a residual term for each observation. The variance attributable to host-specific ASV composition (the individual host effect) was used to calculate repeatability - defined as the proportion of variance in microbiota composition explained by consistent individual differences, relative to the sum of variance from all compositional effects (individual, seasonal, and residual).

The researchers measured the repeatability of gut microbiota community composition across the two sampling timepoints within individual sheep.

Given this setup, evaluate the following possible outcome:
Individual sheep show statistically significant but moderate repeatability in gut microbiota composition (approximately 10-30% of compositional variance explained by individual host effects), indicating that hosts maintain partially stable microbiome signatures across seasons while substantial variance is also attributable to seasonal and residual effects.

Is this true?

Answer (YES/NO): YES